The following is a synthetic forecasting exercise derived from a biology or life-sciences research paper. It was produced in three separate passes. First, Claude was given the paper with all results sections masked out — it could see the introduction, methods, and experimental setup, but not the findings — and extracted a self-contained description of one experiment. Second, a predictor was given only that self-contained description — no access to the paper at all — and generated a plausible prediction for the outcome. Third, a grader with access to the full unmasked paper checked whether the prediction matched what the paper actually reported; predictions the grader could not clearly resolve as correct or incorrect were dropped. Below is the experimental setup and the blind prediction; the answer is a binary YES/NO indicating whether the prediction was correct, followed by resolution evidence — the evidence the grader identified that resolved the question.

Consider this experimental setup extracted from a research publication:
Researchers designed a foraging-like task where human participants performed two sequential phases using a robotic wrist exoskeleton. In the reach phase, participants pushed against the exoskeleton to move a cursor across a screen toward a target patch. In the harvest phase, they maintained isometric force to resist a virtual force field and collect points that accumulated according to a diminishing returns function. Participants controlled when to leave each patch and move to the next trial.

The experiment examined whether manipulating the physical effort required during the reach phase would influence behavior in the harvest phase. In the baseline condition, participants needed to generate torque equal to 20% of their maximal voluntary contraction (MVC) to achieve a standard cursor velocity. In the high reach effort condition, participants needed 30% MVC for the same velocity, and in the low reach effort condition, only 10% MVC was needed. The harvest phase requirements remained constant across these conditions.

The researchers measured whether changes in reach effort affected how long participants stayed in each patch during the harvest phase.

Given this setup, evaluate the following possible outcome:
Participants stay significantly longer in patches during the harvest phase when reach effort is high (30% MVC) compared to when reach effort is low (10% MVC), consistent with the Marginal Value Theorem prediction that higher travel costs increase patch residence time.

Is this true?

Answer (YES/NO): NO